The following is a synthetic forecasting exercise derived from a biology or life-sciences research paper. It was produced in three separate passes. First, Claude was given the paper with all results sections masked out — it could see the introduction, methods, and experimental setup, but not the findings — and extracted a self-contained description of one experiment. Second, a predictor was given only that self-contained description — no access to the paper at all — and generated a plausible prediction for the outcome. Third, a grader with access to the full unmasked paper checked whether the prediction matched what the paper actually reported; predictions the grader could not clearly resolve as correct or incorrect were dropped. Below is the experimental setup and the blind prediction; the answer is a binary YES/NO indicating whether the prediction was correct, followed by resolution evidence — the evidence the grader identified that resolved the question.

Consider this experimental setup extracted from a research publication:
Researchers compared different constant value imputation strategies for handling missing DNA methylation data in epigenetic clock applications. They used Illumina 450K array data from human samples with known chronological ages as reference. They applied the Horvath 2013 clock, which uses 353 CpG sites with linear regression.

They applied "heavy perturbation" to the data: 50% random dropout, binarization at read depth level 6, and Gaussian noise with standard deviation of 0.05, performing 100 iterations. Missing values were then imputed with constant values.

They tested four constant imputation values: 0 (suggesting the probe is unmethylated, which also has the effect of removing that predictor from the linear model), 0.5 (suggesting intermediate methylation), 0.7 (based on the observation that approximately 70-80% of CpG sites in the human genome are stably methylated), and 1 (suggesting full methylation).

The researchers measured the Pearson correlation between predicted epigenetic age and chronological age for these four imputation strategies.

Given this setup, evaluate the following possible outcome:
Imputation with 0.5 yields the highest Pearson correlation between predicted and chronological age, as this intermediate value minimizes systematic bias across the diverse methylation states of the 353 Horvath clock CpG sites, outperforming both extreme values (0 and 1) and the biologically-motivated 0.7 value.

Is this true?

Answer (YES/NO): NO